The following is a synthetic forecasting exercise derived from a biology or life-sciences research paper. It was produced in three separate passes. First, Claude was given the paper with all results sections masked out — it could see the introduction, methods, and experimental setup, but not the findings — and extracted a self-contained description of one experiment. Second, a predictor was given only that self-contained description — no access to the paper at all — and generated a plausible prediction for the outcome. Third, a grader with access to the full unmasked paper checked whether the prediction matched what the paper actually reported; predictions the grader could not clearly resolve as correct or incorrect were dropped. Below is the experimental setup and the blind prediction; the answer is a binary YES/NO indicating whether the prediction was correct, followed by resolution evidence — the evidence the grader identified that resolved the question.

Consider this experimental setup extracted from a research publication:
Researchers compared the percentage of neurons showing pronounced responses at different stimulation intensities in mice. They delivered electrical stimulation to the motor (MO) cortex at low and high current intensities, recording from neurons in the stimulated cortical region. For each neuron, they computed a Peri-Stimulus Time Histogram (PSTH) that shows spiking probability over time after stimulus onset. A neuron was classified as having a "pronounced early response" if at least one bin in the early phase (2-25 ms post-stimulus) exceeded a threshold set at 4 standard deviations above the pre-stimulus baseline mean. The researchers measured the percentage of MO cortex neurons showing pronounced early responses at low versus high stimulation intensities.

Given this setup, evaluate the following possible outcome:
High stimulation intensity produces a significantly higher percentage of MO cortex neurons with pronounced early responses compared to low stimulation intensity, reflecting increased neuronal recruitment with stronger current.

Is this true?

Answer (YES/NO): YES